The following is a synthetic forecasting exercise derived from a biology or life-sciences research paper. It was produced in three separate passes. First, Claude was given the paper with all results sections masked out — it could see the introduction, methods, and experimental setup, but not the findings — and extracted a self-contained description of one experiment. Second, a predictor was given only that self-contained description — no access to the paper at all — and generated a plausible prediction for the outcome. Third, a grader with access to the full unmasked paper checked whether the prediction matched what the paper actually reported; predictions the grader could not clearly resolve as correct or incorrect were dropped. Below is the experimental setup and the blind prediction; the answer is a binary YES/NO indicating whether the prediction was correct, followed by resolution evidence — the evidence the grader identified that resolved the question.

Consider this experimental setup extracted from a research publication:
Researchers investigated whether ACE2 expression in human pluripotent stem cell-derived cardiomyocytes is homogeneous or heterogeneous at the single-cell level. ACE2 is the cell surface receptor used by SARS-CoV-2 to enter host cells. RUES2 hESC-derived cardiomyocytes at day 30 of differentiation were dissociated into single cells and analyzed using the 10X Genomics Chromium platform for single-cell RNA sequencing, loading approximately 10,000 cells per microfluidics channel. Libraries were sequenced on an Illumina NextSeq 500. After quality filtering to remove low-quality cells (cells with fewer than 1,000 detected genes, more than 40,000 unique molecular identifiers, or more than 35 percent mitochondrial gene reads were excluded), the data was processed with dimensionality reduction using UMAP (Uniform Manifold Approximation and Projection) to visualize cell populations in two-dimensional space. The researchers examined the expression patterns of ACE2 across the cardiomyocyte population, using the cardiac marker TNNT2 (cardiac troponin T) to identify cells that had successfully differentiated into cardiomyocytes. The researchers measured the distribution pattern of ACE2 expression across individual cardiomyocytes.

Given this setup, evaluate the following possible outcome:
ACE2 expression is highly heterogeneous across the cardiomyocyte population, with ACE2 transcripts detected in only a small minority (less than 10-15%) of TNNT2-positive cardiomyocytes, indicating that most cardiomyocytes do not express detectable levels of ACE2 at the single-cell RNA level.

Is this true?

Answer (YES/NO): YES